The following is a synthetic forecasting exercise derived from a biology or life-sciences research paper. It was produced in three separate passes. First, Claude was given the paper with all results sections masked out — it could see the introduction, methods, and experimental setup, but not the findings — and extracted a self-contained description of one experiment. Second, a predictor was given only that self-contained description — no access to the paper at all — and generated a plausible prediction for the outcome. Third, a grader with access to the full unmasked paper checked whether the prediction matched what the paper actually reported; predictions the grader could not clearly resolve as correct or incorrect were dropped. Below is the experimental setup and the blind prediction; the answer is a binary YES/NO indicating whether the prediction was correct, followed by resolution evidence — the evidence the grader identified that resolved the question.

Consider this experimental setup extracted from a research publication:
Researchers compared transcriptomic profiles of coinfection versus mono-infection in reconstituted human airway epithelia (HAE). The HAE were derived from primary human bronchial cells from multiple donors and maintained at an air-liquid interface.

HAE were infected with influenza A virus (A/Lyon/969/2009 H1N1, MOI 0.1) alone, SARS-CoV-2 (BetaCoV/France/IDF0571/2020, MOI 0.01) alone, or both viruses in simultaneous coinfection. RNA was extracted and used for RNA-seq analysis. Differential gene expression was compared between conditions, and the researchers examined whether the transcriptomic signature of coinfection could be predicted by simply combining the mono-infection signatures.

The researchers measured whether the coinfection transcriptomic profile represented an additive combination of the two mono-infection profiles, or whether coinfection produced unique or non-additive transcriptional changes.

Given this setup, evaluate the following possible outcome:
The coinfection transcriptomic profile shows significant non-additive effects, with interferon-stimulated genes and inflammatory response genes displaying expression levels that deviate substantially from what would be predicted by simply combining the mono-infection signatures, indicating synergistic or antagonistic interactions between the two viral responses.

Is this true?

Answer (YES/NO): NO